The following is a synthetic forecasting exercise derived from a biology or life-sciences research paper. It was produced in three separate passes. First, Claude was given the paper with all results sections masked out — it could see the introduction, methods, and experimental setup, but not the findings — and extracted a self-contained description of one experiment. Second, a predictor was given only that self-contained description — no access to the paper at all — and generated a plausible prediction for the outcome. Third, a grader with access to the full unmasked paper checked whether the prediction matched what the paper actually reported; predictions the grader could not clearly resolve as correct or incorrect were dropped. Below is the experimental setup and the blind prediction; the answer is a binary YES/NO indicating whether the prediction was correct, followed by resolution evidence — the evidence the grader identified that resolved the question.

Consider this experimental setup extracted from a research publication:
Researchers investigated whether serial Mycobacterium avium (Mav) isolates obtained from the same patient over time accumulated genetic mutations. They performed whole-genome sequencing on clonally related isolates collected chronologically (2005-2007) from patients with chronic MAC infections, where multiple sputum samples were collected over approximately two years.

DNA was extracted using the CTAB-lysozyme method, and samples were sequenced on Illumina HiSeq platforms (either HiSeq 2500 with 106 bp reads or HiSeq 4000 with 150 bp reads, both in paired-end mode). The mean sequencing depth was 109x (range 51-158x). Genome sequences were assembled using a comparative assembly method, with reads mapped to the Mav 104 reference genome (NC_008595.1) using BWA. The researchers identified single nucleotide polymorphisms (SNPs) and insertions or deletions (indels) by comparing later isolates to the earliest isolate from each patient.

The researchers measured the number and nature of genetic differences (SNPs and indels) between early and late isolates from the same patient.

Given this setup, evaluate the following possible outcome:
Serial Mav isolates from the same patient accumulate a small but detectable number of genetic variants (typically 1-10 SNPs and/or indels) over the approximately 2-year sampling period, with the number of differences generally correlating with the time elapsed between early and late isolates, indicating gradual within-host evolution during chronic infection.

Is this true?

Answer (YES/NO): NO